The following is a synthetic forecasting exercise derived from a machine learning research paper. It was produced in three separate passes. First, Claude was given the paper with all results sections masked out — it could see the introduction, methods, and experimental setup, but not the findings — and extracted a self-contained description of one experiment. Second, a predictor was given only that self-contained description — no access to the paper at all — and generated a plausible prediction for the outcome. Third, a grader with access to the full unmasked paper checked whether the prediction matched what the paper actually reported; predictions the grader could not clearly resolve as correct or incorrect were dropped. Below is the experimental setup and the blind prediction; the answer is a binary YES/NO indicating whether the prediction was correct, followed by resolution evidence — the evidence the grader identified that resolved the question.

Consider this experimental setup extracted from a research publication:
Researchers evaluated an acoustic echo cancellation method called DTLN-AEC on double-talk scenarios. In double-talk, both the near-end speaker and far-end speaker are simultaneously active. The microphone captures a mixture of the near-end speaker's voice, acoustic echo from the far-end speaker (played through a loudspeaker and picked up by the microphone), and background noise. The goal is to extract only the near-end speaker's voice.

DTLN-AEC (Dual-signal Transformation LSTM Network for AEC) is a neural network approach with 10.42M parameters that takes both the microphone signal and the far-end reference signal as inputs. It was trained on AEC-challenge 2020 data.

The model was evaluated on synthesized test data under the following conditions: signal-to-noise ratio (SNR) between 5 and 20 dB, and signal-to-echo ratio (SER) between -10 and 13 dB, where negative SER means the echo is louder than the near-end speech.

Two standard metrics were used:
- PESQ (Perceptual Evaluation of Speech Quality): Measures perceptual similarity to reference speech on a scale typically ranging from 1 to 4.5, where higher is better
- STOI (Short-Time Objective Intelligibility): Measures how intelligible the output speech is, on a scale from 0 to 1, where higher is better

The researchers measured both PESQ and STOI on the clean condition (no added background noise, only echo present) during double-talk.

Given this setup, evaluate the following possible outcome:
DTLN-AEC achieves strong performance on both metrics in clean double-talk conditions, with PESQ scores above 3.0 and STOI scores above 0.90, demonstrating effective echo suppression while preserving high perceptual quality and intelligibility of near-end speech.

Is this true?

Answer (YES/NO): NO